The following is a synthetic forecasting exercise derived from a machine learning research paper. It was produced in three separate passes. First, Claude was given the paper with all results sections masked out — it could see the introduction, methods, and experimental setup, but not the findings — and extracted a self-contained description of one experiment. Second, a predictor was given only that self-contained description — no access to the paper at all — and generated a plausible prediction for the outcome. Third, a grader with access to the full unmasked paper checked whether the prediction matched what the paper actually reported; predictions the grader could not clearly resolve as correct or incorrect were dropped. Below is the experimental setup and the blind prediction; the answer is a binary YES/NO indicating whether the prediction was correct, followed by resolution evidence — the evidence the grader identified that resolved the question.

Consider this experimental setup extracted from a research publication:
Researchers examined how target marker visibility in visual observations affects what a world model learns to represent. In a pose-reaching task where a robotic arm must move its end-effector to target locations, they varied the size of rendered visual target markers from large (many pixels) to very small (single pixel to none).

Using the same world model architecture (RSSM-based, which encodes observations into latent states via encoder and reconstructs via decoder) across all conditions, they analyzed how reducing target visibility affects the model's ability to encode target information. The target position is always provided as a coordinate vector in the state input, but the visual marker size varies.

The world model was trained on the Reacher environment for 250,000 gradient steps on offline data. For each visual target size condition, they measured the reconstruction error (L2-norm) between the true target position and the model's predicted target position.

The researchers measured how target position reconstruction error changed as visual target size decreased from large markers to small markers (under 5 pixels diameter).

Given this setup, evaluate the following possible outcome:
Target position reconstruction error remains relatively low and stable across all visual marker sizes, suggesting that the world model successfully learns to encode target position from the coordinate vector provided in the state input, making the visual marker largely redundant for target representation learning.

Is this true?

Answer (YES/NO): NO